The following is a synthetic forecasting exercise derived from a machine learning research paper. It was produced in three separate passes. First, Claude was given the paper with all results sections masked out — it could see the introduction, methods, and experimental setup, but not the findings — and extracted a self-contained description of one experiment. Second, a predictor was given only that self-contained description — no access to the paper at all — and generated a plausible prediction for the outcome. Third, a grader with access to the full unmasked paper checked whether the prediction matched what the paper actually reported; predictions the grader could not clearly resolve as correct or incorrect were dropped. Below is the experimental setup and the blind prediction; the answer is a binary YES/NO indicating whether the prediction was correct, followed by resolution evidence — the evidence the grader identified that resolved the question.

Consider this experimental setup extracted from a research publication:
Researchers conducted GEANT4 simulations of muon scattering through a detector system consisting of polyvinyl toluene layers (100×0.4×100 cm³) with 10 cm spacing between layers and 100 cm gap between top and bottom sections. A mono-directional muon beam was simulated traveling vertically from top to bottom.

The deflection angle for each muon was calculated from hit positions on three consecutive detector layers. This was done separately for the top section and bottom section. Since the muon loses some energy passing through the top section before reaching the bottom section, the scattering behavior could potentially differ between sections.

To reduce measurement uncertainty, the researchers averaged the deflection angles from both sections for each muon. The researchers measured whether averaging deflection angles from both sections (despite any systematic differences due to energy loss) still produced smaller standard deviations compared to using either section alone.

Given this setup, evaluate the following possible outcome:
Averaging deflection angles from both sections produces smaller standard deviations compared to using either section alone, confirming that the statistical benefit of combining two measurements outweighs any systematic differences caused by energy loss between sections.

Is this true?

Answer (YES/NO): YES